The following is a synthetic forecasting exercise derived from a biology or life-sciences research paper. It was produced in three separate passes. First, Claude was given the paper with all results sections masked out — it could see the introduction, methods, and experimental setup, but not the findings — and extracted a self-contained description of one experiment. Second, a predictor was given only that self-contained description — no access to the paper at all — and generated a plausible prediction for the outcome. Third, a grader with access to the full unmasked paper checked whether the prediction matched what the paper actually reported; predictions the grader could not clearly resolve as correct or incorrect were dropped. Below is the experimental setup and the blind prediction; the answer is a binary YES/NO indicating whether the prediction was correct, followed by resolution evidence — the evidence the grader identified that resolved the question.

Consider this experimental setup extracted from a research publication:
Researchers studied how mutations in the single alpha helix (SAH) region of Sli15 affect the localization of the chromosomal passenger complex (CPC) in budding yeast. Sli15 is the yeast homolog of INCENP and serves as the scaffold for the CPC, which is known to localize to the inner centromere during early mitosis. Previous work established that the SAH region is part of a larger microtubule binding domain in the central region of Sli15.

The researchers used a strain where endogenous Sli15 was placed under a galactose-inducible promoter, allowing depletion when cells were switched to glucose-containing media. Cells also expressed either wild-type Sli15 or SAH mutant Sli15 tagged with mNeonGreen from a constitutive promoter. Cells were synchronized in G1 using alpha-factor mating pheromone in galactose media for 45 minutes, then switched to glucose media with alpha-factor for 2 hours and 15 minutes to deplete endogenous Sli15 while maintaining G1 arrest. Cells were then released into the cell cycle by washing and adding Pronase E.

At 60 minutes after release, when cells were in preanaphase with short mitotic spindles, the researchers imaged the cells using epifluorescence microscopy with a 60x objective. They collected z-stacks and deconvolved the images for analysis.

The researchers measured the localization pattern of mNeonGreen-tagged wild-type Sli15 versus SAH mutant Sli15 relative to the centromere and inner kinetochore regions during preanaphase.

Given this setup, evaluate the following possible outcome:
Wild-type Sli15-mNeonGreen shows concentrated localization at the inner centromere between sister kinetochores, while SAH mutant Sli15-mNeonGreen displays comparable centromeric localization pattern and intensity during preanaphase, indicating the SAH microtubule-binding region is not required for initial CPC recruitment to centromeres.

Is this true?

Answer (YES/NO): NO